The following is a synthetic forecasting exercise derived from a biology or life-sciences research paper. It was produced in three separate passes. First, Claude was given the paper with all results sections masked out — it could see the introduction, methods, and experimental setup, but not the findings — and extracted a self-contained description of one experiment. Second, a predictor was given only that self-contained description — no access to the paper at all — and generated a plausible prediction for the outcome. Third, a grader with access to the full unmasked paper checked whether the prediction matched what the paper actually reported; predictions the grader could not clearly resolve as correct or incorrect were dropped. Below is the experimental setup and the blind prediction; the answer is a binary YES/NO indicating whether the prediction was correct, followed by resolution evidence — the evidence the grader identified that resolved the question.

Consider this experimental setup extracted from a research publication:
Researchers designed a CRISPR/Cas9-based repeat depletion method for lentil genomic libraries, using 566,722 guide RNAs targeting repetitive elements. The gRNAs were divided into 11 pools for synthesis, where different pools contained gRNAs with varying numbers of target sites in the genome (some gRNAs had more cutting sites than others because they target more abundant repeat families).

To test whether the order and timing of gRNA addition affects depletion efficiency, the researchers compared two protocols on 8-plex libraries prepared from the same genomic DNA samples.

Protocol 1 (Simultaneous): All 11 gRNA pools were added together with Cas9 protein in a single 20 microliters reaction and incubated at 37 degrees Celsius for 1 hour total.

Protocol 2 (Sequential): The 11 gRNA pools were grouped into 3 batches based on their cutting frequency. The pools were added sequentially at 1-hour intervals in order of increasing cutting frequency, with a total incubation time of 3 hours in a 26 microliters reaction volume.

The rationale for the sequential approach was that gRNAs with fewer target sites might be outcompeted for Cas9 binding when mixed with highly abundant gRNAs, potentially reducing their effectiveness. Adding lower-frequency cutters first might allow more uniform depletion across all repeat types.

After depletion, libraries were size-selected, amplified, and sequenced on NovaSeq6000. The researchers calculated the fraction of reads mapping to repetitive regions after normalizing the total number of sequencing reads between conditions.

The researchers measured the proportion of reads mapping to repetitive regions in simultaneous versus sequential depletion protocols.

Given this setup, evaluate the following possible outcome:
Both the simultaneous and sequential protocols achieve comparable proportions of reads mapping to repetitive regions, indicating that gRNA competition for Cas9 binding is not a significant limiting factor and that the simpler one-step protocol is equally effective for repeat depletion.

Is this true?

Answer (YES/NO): NO